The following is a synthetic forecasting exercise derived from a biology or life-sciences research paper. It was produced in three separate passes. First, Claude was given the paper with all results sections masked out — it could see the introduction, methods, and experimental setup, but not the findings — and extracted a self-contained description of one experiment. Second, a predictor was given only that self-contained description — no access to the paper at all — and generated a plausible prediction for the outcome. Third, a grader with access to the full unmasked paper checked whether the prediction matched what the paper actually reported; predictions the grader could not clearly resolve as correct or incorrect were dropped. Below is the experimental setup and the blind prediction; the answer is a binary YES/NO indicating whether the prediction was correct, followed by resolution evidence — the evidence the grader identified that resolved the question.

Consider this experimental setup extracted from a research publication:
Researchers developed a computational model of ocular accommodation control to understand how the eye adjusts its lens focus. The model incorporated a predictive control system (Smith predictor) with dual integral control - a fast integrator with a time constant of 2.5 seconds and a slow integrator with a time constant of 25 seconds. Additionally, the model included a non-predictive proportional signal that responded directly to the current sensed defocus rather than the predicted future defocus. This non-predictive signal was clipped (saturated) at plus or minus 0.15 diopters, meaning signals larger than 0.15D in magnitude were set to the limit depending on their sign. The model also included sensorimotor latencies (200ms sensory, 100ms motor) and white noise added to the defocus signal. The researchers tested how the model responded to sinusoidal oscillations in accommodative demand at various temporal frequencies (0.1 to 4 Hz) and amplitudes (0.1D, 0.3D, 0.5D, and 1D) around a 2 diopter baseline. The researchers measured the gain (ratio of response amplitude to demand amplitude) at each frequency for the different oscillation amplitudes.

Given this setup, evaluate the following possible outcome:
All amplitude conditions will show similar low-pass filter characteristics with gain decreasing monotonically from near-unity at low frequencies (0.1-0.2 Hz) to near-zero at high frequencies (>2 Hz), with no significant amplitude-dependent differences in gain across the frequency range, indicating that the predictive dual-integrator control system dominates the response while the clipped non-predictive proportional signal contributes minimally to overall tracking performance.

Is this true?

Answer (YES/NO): NO